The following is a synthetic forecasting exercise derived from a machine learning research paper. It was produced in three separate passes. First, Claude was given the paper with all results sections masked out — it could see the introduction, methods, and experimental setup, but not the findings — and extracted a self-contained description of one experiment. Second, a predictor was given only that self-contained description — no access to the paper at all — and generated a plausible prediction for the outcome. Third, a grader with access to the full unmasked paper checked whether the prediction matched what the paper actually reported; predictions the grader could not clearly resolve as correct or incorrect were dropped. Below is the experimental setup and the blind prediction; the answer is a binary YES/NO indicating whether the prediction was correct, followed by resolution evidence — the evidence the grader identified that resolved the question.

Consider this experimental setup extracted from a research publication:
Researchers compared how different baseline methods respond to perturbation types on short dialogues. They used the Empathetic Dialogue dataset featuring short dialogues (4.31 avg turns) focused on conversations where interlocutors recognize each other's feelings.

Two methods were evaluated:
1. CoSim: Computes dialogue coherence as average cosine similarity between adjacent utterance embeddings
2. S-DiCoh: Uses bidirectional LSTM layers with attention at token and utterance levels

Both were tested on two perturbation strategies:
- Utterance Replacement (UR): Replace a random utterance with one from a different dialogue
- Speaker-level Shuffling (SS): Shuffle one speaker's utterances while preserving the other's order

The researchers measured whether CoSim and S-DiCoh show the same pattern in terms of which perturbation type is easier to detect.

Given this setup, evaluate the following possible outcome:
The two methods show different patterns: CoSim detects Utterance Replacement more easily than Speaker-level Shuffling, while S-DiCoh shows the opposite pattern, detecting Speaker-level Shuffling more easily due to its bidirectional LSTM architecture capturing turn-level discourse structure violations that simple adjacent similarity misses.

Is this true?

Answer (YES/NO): YES